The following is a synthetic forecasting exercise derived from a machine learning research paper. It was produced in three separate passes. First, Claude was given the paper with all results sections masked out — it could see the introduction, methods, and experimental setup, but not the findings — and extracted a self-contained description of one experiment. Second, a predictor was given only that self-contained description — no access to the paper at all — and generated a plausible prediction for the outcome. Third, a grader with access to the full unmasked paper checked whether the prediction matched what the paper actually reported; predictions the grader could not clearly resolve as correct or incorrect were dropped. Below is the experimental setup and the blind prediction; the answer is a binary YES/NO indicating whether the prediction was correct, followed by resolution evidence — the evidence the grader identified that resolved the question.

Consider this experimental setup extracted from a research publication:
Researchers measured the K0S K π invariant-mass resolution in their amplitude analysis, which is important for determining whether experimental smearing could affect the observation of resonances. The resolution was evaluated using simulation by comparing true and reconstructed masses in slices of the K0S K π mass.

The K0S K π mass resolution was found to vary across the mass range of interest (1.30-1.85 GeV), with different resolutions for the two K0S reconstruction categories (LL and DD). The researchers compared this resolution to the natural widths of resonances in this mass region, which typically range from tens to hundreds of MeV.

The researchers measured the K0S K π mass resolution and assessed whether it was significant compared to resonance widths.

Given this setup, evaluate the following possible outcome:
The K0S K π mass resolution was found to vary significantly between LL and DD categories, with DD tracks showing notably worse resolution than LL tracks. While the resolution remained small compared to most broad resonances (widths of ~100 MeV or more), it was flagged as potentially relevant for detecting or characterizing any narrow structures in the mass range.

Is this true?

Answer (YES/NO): NO